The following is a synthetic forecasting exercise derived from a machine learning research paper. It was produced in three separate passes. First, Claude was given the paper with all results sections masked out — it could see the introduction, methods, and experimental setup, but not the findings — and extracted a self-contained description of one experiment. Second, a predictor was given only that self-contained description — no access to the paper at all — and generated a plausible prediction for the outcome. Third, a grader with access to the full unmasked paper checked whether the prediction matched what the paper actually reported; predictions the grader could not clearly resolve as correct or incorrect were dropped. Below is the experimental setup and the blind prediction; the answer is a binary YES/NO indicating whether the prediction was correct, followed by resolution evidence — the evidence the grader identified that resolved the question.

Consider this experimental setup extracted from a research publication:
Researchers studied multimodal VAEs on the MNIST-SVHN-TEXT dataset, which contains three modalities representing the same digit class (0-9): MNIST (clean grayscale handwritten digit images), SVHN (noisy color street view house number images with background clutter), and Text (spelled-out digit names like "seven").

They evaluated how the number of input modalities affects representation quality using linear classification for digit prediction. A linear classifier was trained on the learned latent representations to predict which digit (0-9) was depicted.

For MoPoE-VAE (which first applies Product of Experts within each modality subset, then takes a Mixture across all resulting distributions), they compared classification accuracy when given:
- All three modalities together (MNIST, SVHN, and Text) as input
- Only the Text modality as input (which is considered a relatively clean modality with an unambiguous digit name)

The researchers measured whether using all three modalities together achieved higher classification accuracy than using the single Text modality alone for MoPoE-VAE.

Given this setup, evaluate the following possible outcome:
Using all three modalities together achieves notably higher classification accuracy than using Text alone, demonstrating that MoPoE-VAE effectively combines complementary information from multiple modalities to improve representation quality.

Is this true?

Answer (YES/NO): NO